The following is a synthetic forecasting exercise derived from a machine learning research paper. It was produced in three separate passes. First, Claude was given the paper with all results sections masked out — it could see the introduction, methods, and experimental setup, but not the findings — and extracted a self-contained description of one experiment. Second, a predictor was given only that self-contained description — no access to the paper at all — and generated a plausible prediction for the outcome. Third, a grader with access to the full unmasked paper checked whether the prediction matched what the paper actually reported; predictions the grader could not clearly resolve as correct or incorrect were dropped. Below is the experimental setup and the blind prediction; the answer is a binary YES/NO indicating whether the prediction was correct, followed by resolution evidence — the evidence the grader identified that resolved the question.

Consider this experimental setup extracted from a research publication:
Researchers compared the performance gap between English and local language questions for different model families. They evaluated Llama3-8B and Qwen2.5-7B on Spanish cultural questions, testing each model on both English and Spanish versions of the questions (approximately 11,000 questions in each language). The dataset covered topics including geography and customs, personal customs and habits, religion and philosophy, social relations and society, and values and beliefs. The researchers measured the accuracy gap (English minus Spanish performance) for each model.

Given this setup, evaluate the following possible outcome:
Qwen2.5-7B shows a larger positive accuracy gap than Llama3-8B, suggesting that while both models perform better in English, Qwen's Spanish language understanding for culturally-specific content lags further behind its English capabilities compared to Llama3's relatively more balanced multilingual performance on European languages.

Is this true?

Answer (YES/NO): NO